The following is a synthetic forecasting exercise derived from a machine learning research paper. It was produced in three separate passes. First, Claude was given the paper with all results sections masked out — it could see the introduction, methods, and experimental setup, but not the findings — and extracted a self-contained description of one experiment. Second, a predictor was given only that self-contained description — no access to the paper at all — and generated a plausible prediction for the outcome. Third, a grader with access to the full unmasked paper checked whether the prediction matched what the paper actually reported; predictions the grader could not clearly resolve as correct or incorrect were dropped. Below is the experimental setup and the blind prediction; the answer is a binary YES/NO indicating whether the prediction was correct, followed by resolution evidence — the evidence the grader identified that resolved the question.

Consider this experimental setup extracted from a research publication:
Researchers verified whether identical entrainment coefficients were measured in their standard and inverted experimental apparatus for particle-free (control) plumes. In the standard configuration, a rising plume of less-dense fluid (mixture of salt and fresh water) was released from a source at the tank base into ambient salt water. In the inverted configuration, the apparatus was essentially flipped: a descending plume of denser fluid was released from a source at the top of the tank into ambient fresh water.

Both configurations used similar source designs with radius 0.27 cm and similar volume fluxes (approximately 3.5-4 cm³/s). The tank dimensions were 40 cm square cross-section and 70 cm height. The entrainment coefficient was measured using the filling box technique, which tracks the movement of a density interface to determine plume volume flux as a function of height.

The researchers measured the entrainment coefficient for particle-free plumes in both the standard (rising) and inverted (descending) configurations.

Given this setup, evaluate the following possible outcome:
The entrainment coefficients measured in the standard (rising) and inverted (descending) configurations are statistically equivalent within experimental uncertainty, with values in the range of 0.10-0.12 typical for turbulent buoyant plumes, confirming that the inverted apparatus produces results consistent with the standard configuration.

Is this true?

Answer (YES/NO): YES